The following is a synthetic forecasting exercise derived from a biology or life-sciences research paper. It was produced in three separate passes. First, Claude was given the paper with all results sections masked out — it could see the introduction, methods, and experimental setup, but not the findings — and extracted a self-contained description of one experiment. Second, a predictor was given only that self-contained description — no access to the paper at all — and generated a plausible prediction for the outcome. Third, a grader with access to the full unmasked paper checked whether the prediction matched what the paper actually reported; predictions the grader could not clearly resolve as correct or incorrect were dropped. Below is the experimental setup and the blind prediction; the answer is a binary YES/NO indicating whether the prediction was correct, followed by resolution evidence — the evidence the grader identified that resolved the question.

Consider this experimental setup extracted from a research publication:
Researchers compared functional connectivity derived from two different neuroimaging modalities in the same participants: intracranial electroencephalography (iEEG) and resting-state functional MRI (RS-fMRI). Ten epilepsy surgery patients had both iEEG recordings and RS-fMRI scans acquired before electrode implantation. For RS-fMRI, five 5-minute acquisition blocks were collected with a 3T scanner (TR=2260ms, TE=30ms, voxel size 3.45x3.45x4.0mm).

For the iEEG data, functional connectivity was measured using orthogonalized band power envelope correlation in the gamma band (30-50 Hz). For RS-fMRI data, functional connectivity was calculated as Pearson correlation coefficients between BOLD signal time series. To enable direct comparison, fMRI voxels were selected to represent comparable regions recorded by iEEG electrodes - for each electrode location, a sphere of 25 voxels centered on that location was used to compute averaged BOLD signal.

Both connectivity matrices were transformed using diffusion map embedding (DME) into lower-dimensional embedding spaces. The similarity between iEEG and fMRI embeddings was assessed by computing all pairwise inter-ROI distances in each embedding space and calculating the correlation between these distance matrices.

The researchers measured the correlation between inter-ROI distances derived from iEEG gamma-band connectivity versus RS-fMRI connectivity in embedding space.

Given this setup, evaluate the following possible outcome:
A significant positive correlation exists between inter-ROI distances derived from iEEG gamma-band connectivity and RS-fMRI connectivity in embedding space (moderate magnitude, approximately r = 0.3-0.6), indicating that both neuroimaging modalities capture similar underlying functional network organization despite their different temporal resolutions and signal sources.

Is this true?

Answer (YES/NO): YES